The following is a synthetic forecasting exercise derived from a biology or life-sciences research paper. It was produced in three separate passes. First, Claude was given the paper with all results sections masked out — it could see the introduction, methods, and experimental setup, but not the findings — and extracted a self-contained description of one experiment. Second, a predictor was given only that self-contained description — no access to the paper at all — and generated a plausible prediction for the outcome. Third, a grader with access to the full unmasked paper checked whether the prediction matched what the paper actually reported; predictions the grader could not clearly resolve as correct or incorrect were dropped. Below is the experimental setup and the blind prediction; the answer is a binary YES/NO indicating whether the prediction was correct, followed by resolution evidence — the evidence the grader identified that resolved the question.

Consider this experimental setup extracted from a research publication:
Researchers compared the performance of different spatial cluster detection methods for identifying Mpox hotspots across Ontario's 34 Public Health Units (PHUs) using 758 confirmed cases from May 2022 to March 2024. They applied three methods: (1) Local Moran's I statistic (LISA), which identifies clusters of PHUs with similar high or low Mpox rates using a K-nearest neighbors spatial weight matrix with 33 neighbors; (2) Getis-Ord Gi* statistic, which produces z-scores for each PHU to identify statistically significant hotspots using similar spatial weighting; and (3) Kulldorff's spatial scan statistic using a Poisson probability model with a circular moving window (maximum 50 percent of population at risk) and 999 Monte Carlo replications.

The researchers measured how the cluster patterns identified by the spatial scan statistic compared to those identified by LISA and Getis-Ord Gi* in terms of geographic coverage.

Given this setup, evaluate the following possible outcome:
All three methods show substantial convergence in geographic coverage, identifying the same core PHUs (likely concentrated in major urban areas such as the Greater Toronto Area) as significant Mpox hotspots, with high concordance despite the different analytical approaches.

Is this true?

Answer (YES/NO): NO